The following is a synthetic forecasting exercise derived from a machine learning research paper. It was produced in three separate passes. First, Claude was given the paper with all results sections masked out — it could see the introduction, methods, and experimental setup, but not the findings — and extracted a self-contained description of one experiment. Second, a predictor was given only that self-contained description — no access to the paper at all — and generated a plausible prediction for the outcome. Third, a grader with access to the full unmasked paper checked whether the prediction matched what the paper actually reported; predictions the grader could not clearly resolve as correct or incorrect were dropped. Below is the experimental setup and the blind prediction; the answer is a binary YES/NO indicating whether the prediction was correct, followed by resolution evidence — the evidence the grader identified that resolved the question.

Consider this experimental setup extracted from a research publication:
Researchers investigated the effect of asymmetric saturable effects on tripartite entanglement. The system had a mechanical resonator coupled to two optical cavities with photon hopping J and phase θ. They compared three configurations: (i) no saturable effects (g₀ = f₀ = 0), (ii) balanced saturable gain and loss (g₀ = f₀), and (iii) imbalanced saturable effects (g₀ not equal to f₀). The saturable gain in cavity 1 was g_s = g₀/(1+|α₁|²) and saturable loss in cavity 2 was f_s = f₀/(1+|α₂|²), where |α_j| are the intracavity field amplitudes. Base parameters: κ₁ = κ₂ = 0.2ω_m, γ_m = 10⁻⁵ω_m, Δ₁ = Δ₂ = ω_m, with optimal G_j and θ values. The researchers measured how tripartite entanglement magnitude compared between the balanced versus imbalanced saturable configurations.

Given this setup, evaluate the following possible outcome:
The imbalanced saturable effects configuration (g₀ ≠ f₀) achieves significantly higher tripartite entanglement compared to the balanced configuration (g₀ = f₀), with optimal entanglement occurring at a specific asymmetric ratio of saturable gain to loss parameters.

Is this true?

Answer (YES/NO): NO